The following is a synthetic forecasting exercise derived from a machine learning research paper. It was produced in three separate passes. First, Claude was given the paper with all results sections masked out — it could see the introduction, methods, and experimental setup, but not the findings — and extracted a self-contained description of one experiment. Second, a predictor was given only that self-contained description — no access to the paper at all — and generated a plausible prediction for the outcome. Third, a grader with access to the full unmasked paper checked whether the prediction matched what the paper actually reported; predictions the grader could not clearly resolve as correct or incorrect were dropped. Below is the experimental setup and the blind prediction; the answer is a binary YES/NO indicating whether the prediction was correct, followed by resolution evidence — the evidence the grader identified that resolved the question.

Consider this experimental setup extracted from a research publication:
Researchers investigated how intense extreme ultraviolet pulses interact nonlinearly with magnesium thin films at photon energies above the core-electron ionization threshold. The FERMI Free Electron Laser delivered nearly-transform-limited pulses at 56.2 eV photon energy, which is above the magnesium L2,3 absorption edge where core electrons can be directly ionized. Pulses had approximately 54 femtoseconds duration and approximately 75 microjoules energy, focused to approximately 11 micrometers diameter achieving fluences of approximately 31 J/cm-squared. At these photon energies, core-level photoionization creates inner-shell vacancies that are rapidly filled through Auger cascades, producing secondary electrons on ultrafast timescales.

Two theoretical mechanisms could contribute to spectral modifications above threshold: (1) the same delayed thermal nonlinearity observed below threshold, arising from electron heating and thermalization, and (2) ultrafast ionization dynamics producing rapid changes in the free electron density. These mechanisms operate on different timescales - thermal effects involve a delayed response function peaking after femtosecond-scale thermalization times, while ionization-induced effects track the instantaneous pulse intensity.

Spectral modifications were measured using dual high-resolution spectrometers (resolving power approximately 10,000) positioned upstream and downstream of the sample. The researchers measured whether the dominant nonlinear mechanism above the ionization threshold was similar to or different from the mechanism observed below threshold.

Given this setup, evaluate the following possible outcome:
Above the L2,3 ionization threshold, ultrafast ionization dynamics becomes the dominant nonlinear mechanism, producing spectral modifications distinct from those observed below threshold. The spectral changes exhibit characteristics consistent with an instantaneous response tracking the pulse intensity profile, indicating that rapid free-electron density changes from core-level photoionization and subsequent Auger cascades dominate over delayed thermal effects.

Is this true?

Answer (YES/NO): YES